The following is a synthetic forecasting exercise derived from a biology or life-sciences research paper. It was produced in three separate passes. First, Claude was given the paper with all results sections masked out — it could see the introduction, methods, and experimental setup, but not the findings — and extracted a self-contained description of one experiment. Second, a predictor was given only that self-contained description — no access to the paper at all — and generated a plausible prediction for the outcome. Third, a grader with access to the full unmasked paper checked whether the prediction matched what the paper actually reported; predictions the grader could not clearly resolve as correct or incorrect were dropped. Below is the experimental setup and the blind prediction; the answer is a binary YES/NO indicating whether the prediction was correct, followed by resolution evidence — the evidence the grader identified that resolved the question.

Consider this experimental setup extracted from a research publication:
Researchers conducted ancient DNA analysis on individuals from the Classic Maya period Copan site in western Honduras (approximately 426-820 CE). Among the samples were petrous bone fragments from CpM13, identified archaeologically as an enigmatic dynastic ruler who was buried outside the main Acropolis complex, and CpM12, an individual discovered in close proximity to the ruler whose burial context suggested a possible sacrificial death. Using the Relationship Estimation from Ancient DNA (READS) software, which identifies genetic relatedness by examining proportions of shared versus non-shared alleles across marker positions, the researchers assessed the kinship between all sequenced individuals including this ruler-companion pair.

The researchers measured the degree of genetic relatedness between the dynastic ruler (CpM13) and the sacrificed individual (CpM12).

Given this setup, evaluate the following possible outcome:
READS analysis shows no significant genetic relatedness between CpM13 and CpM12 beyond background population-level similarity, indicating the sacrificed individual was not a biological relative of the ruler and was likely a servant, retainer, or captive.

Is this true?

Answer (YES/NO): YES